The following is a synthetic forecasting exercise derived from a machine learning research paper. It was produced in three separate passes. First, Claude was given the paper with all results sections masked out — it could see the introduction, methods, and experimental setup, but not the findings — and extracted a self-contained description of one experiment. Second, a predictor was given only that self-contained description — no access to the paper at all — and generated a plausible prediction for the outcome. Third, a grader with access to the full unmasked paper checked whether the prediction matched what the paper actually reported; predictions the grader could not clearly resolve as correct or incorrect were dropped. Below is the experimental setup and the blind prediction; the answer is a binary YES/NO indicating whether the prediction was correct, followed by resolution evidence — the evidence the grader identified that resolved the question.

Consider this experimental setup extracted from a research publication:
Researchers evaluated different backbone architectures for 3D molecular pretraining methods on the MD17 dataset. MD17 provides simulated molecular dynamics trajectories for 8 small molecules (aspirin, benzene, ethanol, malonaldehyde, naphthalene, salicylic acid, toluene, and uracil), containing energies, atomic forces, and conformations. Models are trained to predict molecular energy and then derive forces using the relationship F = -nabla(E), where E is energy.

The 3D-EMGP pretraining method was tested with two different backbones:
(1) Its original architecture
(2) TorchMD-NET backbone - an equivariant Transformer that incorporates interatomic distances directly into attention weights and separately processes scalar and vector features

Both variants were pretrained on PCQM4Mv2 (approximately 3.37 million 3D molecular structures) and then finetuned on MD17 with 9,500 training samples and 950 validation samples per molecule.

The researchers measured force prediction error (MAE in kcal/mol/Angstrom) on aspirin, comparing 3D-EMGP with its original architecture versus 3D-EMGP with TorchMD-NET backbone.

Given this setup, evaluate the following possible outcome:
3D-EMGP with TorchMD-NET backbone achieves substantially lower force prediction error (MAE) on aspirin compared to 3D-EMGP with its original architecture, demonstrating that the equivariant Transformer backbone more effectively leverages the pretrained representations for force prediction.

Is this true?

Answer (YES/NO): YES